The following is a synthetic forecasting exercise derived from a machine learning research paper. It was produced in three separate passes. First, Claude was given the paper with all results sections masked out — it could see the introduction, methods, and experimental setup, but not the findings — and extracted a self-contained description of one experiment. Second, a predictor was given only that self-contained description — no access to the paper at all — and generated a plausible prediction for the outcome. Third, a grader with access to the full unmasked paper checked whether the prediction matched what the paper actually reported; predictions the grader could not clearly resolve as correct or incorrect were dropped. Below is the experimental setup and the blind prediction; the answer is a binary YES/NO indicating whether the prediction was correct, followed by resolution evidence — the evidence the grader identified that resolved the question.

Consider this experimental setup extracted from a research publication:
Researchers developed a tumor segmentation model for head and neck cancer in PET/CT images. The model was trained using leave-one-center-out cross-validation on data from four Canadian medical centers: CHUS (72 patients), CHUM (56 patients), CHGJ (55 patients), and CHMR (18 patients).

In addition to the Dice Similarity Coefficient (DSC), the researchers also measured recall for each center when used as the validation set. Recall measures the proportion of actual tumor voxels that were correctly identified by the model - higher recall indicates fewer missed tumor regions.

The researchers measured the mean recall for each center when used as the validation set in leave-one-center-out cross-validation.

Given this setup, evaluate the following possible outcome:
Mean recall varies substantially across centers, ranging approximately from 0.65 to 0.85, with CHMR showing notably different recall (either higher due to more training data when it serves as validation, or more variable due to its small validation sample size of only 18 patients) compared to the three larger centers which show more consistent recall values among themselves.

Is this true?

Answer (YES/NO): NO